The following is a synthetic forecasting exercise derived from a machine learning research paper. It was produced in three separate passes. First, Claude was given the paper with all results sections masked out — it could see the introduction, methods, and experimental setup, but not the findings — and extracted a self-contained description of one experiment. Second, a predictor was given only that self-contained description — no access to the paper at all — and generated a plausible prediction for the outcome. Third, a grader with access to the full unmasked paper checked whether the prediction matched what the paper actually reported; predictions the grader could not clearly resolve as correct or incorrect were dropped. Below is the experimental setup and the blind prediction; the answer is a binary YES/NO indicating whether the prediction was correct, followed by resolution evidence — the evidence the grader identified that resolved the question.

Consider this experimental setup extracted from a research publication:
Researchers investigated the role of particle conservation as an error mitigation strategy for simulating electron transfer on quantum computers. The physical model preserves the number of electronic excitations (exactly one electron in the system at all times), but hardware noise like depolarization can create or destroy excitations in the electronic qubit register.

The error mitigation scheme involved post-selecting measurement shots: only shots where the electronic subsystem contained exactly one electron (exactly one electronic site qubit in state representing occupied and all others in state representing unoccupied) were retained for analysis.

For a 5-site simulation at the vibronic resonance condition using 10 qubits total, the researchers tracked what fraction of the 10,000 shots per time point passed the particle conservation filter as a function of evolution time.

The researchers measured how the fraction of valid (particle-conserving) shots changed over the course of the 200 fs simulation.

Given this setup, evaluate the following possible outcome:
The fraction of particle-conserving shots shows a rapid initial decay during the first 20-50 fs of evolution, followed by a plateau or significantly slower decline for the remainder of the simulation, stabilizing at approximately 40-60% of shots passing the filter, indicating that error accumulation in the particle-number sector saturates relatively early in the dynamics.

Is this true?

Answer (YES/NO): NO